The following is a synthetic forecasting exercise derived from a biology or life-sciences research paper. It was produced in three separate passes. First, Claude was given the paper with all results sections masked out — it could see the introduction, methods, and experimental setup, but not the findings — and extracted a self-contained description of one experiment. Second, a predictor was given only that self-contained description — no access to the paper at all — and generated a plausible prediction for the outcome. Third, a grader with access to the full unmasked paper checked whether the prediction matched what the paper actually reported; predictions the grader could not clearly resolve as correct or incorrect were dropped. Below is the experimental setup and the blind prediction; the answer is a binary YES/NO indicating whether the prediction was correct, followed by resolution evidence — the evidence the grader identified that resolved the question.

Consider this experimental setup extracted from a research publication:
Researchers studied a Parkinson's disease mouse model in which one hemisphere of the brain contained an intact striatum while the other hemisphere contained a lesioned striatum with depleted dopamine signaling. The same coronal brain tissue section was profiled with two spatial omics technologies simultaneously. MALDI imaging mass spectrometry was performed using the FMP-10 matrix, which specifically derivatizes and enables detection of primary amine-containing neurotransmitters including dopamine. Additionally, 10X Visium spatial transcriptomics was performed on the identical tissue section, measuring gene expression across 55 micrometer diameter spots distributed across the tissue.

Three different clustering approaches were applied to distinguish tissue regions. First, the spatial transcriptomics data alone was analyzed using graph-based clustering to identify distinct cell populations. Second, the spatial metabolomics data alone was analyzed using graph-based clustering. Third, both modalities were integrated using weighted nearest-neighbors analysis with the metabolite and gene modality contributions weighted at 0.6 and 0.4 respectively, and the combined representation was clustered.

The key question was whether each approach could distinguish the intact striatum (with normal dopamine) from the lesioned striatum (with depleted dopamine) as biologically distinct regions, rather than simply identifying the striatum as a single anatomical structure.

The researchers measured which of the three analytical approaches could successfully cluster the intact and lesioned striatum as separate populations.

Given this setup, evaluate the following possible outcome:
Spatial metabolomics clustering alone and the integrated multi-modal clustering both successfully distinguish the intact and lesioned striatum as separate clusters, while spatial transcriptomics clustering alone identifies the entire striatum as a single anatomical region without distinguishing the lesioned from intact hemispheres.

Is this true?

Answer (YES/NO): YES